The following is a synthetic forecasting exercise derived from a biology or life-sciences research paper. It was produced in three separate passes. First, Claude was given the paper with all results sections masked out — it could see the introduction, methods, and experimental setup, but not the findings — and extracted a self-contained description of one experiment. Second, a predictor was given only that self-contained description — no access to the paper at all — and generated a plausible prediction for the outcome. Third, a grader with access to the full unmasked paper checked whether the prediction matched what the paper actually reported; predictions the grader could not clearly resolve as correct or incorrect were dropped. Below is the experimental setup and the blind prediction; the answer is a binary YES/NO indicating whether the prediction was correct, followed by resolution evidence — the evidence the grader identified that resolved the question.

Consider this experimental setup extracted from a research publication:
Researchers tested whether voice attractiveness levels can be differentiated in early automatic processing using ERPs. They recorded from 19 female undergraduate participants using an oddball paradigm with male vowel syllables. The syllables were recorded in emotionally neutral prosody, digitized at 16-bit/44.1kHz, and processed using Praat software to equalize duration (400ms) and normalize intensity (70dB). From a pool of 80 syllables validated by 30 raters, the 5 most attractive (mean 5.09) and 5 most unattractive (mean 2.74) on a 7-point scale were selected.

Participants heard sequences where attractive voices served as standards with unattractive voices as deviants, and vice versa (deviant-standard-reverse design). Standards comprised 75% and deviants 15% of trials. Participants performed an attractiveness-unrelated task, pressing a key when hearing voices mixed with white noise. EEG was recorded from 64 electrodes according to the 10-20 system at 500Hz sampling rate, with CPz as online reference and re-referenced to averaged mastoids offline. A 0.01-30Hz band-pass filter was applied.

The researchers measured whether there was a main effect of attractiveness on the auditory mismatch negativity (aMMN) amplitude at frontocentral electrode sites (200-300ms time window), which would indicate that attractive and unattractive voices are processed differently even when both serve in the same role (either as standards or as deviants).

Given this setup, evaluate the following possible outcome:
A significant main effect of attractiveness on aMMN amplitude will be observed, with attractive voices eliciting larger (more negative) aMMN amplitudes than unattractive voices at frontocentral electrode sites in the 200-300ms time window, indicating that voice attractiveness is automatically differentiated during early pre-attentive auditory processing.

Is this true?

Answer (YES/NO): YES